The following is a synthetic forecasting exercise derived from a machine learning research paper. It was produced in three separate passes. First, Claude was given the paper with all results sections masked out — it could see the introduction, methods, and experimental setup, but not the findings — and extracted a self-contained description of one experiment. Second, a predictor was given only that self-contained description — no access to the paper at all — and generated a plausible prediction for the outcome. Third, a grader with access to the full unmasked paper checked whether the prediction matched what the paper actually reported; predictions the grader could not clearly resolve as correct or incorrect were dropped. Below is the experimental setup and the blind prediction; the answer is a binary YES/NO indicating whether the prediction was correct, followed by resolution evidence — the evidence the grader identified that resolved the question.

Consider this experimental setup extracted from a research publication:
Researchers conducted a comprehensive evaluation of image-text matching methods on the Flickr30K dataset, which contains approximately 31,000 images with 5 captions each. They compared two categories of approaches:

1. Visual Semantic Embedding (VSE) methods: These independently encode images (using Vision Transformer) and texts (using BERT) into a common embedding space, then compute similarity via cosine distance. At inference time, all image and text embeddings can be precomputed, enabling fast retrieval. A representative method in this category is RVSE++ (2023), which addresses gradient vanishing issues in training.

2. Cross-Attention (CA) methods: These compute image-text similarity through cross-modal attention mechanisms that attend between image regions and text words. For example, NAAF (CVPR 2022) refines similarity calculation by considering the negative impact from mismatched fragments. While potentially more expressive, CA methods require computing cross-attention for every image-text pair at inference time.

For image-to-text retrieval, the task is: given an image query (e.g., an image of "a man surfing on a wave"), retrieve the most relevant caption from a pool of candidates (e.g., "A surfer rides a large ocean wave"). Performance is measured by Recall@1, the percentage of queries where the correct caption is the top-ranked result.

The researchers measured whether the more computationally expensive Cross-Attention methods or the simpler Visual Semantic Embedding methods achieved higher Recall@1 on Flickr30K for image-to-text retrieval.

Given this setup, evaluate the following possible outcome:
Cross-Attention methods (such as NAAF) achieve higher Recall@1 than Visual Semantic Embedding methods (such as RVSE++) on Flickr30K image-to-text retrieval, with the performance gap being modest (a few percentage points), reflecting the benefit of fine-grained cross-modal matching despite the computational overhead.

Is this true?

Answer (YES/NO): NO